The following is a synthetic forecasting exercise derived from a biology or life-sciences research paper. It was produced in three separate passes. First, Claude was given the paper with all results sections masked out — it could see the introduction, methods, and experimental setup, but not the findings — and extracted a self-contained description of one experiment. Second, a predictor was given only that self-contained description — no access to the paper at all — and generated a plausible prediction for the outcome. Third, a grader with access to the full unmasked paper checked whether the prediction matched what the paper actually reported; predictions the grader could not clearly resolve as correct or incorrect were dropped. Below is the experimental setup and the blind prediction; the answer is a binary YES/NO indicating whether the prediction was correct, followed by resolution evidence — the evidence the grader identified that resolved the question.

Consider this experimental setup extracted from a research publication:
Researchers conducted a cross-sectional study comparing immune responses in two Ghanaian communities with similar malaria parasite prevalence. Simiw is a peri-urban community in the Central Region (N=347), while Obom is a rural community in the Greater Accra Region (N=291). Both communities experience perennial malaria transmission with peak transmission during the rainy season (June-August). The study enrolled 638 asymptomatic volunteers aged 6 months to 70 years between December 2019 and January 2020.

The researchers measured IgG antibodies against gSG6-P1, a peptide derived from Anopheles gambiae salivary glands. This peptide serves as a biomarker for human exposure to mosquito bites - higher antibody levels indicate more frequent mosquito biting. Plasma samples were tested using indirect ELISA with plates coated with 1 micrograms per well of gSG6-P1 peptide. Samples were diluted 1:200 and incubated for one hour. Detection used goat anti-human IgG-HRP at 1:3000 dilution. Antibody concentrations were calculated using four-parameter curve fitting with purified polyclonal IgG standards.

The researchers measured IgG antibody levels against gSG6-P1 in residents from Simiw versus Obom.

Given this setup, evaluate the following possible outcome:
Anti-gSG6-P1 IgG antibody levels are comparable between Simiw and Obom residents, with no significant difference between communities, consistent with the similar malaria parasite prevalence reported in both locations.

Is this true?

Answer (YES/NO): NO